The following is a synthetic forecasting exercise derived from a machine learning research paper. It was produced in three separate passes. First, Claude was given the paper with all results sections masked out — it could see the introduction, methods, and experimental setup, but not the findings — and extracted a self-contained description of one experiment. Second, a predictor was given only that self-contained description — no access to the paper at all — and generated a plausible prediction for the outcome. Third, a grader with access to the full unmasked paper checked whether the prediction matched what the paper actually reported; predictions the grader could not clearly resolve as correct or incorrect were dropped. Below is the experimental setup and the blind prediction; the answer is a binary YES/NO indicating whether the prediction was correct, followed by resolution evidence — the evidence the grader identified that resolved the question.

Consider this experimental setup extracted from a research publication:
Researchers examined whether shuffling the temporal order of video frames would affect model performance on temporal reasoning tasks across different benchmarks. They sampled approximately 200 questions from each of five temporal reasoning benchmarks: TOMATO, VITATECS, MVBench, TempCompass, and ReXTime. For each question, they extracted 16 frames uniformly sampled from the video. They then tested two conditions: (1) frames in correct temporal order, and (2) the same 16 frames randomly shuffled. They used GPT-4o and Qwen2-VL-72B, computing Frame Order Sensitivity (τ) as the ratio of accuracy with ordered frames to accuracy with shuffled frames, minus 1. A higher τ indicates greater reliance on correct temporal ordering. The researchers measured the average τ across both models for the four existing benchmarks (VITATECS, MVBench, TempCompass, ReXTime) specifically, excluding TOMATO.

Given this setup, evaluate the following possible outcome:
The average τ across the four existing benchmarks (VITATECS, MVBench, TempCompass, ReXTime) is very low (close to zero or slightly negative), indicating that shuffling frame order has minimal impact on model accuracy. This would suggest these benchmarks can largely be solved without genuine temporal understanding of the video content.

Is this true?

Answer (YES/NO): YES